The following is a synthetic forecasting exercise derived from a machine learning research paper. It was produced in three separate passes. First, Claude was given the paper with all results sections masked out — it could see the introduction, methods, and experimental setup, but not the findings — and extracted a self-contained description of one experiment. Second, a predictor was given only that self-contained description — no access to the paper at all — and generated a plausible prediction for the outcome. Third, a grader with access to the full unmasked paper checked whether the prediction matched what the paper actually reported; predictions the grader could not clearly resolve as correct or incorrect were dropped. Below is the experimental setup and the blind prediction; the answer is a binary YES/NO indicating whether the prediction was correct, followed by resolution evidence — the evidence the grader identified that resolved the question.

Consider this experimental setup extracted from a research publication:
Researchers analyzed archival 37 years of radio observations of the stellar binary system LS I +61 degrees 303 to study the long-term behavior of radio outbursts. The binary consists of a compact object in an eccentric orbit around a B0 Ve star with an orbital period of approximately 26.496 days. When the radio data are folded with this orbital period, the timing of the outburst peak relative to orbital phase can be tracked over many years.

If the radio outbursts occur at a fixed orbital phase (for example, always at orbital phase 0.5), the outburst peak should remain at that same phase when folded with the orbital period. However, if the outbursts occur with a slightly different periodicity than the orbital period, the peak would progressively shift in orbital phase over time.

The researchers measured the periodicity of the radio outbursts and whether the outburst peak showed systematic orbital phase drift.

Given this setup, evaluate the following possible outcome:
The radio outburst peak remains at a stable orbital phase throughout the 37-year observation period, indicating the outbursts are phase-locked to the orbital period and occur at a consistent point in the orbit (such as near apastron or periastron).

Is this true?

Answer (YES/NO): NO